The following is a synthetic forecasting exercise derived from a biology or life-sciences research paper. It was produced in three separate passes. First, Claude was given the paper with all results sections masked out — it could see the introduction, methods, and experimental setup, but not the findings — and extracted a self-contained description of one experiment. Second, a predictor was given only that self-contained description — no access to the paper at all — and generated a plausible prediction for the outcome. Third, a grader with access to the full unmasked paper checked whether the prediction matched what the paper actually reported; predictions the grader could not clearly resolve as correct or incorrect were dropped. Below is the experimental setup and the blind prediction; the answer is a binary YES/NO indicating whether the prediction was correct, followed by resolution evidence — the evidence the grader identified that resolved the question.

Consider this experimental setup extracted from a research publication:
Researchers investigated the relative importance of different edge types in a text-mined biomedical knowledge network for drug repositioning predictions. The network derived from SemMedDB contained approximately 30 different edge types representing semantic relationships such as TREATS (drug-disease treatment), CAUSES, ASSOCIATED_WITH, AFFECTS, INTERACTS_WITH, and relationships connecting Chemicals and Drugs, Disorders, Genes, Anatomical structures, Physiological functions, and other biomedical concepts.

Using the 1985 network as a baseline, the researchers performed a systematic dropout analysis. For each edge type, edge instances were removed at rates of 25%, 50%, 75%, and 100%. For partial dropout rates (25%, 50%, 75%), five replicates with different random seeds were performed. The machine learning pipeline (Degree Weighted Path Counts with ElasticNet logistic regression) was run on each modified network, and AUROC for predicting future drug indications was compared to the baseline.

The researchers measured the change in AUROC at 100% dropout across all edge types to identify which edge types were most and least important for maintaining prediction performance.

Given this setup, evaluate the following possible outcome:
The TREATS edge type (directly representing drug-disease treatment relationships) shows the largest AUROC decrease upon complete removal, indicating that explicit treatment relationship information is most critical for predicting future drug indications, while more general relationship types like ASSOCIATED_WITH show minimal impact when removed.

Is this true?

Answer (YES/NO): NO